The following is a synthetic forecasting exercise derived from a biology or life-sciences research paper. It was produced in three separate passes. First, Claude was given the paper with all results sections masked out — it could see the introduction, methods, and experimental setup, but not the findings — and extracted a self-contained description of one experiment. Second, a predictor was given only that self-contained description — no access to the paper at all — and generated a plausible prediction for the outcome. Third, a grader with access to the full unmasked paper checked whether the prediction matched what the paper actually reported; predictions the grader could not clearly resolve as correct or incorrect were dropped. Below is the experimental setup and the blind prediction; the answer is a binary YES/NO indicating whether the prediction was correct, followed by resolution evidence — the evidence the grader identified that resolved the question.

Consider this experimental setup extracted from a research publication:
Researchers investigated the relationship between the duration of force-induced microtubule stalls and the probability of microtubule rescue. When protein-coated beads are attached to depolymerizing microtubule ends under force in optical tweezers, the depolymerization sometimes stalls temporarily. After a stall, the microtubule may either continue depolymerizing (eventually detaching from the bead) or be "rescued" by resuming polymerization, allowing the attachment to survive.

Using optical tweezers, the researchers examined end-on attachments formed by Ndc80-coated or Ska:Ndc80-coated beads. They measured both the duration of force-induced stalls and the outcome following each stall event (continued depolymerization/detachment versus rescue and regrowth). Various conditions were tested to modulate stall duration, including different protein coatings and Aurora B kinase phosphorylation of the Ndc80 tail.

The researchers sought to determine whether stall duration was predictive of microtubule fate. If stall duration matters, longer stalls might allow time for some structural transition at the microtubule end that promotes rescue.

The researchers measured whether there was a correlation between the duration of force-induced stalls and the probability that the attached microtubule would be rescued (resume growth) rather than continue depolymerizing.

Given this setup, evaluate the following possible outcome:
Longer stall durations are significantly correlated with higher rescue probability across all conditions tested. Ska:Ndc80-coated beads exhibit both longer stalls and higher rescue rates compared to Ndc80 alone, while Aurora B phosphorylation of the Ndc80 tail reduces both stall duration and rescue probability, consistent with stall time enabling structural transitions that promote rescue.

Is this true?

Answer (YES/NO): YES